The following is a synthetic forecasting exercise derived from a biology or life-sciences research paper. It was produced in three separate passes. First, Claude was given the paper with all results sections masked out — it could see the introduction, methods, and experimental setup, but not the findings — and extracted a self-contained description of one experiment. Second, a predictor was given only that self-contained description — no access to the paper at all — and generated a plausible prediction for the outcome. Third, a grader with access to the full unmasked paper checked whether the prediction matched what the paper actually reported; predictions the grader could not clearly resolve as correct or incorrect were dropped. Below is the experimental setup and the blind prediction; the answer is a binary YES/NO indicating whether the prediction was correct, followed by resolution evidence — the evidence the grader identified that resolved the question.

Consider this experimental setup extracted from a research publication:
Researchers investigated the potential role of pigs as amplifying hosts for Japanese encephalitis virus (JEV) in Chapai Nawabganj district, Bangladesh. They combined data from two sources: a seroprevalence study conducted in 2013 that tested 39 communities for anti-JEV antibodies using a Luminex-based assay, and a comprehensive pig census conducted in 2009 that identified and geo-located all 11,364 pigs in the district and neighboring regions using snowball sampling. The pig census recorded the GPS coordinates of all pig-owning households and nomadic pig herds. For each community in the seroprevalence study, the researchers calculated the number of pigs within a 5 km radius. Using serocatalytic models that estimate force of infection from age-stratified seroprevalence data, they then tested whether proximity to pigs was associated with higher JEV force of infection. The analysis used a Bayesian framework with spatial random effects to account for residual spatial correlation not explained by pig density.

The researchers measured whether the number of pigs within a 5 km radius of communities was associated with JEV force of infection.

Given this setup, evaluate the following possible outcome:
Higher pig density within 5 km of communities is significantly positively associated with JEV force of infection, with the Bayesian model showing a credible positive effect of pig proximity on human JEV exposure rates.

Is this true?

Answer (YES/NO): YES